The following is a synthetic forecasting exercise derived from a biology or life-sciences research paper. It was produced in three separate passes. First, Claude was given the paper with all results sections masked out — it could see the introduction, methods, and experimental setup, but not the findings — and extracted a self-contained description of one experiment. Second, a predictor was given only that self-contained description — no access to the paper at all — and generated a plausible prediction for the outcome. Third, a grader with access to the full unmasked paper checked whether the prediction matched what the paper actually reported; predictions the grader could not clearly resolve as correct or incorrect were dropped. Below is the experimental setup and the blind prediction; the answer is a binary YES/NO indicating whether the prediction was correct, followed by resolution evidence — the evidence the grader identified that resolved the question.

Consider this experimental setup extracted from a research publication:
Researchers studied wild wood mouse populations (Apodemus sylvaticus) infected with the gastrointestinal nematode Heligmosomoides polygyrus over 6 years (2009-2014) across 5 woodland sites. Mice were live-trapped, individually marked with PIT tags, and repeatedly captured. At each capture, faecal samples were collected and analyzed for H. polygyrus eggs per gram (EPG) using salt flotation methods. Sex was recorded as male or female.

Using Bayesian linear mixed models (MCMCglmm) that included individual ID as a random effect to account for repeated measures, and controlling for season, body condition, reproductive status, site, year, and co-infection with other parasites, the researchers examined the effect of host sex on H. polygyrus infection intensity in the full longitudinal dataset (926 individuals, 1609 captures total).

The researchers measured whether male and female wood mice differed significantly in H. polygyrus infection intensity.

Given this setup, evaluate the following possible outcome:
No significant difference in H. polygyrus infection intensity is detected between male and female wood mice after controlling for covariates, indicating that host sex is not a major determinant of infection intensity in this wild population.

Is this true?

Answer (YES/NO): NO